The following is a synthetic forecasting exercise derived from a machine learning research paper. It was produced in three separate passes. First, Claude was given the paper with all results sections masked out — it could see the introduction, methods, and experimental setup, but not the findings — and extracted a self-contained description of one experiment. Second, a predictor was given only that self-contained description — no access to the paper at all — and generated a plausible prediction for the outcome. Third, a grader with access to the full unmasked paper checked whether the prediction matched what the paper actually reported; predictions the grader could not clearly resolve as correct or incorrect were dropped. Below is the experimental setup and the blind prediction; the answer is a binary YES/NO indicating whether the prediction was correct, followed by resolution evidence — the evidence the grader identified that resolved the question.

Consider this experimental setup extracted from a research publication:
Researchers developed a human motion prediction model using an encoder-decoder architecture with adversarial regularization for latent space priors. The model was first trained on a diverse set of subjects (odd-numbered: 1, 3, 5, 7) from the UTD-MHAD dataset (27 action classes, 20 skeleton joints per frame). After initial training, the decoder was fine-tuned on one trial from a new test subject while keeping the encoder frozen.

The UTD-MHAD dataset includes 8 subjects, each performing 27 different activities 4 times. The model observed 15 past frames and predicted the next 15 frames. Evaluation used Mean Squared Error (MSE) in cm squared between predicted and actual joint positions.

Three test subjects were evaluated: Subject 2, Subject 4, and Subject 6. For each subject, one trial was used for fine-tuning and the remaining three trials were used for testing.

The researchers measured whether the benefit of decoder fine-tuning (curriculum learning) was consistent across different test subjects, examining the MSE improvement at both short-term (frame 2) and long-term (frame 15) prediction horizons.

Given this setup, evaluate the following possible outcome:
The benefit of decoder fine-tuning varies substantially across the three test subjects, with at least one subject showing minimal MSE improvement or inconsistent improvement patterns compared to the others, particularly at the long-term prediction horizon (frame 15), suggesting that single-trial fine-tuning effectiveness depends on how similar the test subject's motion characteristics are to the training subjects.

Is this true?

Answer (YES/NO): NO